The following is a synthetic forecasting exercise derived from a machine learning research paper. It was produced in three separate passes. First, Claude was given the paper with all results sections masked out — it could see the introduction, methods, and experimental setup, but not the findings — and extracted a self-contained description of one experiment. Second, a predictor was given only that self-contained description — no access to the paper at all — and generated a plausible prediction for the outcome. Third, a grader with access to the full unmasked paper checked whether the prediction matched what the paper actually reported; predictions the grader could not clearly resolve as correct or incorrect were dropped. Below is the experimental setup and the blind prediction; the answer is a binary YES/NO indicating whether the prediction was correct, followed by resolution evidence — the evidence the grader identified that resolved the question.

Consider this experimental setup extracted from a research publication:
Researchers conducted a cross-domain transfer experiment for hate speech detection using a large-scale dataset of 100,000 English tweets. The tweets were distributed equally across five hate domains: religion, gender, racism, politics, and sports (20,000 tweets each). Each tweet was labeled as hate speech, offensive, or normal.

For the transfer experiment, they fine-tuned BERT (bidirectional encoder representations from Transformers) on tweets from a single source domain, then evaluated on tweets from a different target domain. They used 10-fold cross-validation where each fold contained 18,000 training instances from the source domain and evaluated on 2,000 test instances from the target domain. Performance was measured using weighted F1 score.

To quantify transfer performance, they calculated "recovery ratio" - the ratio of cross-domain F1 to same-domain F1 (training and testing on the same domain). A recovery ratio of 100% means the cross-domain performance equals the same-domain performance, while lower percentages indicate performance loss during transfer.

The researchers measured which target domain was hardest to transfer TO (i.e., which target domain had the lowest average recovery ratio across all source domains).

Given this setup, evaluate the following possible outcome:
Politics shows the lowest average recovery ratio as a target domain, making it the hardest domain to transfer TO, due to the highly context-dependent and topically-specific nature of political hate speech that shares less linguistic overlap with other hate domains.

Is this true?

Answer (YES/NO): NO